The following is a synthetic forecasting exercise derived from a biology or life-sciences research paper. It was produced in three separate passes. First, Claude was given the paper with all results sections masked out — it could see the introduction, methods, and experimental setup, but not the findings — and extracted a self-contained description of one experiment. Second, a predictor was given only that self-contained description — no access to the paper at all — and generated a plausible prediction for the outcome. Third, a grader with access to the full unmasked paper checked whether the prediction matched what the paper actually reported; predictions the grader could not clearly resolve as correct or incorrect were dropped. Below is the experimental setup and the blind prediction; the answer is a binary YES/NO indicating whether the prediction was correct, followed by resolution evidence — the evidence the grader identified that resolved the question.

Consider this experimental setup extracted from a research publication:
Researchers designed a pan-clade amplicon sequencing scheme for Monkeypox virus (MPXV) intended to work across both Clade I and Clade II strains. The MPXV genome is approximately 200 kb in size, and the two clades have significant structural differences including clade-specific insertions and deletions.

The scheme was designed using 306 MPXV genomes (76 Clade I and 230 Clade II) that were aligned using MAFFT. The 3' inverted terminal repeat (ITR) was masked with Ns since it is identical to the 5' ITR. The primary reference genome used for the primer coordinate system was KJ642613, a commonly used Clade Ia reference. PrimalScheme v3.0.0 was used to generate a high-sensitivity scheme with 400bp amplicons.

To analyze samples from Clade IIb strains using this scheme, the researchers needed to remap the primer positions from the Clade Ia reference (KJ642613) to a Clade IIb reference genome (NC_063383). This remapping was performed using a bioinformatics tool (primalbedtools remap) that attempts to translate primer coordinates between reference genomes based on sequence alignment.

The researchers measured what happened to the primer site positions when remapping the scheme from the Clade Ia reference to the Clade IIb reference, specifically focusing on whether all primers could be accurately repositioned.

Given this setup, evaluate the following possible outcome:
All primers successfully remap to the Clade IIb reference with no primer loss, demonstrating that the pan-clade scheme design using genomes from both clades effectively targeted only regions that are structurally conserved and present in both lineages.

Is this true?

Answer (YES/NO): NO